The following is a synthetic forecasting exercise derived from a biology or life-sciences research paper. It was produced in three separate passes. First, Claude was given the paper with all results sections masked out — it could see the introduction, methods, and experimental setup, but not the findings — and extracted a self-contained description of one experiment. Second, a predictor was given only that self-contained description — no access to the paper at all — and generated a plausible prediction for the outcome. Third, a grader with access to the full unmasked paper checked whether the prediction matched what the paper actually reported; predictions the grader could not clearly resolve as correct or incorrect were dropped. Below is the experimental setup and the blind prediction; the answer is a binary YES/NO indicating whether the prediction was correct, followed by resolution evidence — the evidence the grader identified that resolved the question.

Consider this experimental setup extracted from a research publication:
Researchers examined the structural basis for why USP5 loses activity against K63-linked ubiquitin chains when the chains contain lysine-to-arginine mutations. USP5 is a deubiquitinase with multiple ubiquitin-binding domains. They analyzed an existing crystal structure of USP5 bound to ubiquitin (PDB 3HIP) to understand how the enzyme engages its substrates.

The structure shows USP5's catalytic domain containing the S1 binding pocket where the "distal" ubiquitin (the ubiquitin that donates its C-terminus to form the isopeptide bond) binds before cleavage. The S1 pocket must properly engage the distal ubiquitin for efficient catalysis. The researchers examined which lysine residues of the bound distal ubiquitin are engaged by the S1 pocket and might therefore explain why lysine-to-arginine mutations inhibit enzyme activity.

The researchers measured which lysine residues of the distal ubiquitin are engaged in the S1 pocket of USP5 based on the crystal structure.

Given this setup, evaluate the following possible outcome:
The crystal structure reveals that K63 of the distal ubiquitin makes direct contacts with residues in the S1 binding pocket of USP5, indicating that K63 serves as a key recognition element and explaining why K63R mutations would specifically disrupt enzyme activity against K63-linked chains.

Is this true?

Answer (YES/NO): NO